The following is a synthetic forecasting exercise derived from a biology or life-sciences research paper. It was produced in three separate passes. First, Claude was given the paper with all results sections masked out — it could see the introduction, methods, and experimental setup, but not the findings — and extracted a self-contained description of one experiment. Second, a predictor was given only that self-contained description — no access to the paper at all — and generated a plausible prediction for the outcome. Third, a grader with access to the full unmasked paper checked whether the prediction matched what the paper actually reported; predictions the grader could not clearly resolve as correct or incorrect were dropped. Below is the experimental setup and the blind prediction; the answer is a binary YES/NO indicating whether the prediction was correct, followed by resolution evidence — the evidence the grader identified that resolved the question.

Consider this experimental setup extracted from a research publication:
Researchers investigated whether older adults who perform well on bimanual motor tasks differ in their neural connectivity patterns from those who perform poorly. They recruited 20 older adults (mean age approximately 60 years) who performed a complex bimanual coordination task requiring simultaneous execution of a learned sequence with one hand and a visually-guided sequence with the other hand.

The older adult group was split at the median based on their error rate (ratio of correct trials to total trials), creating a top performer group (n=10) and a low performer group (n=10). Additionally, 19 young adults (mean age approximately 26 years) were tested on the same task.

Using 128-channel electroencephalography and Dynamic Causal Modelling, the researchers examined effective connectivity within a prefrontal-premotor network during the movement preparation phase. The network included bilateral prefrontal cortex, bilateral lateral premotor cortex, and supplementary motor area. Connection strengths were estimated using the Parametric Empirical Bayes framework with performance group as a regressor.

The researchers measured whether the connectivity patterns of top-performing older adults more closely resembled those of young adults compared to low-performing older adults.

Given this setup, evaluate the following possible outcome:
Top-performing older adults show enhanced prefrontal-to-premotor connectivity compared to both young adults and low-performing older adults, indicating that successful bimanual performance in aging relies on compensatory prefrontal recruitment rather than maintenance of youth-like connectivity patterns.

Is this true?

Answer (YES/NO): NO